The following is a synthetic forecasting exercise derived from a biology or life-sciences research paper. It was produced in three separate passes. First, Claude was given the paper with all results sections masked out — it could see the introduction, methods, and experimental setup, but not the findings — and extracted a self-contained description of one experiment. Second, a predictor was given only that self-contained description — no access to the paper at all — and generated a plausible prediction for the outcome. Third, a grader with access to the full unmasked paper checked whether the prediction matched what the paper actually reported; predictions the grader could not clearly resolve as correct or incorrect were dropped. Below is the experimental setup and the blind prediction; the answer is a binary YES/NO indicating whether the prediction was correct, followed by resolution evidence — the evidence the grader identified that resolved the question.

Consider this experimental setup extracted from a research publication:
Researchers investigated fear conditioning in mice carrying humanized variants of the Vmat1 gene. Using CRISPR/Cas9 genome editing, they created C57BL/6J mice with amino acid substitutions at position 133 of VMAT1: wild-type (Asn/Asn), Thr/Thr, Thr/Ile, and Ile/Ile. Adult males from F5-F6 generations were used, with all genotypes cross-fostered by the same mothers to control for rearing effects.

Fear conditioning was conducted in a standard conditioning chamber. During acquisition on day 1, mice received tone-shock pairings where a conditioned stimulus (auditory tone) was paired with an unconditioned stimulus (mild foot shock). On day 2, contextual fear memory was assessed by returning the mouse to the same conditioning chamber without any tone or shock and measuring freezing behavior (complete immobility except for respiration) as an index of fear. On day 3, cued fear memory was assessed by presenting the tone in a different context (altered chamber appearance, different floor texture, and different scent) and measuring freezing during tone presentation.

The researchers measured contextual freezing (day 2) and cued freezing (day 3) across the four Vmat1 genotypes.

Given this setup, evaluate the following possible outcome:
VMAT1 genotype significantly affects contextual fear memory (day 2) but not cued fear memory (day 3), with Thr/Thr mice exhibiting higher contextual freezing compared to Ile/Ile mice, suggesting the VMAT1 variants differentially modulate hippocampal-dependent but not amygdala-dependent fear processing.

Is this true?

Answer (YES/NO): NO